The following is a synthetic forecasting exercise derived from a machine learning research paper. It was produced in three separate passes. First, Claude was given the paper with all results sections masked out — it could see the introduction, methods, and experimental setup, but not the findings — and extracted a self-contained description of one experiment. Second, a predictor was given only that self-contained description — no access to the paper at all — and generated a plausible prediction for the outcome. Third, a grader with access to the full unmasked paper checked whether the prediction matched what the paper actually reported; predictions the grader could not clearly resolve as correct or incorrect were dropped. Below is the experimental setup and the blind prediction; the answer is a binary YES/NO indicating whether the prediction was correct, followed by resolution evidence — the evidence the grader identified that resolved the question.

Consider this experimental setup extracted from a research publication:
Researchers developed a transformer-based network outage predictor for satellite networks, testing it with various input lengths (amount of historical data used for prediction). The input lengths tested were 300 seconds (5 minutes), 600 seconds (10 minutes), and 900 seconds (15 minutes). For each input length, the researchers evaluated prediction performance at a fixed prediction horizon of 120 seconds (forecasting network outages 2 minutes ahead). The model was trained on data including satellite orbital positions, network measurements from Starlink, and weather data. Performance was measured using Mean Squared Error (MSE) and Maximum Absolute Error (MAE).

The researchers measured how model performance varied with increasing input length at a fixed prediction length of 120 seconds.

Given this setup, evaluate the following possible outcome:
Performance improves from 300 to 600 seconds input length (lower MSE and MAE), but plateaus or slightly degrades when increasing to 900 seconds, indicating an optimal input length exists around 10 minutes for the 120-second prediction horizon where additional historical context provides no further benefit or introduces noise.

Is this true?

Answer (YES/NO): NO